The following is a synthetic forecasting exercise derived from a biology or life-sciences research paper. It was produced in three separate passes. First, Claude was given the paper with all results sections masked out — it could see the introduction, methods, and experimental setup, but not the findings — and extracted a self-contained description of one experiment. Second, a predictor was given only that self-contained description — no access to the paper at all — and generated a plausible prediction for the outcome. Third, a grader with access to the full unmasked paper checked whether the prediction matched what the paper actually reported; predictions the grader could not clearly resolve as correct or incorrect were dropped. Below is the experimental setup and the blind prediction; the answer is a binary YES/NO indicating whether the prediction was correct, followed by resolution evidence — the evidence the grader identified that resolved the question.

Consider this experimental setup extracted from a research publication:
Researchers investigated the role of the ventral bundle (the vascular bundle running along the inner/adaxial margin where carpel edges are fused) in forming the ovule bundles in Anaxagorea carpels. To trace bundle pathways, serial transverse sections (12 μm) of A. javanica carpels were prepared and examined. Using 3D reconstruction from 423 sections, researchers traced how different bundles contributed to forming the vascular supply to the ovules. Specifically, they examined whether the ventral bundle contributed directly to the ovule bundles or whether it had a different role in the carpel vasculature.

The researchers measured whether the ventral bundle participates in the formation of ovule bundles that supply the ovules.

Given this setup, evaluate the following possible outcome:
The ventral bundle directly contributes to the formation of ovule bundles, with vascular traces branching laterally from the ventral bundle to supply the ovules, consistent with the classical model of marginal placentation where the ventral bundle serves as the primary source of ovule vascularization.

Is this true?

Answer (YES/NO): NO